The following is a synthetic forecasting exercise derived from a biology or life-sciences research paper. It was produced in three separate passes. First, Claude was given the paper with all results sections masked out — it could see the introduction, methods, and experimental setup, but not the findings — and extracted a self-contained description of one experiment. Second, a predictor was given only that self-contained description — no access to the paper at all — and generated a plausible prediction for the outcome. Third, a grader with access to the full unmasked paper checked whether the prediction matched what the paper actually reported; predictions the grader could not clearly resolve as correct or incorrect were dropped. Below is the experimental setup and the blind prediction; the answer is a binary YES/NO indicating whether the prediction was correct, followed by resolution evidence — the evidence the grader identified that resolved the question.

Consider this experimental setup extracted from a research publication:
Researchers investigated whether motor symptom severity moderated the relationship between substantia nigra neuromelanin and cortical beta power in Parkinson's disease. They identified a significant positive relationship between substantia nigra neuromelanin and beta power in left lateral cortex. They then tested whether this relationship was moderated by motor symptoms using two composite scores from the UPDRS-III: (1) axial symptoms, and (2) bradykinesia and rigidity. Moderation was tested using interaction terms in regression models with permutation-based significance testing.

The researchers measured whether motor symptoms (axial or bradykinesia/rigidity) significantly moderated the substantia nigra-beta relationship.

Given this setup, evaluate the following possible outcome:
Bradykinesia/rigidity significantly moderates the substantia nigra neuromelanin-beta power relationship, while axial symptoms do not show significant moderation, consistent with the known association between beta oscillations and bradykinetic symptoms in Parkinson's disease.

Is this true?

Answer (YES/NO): NO